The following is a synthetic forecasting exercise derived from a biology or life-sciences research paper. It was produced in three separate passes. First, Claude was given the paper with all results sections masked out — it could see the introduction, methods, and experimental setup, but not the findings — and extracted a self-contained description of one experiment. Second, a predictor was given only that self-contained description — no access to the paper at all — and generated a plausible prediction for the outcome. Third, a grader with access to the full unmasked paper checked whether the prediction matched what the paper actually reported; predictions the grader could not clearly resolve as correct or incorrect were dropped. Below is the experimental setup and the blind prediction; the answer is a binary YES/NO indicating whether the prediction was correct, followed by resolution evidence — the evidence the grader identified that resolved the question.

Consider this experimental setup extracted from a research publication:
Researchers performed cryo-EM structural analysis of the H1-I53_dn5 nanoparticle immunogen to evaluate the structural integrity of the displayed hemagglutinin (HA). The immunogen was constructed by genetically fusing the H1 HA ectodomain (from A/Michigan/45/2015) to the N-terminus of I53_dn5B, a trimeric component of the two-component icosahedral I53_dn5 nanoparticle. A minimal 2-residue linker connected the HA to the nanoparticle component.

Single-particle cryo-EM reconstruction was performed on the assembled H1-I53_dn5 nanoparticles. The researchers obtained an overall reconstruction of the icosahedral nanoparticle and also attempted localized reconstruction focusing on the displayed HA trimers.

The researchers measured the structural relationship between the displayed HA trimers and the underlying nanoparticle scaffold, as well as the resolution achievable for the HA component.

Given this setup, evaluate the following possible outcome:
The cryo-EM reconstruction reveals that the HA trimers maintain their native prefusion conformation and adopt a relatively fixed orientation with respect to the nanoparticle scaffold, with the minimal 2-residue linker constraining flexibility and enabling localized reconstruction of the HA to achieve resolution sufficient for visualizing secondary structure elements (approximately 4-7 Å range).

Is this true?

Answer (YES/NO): NO